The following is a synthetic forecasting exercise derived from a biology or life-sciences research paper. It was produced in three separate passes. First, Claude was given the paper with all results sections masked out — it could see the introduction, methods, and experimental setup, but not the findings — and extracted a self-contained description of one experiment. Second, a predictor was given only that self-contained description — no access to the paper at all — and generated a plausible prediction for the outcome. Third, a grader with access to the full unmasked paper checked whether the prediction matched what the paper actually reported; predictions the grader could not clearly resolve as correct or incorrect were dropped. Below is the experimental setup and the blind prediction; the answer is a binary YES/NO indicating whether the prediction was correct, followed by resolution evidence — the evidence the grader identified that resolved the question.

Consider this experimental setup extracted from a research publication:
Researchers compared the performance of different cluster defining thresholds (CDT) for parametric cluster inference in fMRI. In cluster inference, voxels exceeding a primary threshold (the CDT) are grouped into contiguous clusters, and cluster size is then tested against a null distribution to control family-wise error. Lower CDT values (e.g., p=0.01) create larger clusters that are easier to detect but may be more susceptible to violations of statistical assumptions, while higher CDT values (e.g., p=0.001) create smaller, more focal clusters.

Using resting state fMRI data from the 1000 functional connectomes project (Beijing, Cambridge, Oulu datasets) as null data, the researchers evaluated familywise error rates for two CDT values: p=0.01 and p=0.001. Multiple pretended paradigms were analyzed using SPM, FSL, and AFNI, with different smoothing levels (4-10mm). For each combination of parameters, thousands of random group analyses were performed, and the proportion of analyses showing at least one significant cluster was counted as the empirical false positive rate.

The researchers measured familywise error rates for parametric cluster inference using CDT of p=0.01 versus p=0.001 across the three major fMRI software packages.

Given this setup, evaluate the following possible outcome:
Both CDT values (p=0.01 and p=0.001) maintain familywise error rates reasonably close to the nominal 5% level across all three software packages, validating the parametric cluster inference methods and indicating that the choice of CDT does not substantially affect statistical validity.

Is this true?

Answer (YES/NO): NO